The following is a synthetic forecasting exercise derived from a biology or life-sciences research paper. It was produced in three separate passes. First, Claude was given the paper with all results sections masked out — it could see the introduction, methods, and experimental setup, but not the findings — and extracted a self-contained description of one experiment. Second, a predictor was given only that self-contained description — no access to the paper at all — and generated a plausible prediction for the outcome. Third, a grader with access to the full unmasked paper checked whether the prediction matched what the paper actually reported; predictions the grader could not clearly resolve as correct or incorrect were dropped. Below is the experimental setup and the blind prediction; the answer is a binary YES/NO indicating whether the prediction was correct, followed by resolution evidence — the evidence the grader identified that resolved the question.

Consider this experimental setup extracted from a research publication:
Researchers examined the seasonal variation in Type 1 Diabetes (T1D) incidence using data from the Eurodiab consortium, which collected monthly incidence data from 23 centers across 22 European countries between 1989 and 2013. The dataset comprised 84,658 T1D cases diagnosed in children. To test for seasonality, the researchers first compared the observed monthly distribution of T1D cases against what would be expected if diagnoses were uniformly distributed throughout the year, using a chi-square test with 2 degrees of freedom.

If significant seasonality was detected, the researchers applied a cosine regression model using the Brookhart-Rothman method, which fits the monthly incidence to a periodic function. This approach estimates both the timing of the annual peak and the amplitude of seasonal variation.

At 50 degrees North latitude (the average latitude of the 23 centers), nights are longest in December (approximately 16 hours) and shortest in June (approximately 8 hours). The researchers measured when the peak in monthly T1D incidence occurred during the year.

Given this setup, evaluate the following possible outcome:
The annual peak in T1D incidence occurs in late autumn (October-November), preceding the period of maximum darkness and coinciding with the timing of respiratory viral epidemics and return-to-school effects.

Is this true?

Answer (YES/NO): NO